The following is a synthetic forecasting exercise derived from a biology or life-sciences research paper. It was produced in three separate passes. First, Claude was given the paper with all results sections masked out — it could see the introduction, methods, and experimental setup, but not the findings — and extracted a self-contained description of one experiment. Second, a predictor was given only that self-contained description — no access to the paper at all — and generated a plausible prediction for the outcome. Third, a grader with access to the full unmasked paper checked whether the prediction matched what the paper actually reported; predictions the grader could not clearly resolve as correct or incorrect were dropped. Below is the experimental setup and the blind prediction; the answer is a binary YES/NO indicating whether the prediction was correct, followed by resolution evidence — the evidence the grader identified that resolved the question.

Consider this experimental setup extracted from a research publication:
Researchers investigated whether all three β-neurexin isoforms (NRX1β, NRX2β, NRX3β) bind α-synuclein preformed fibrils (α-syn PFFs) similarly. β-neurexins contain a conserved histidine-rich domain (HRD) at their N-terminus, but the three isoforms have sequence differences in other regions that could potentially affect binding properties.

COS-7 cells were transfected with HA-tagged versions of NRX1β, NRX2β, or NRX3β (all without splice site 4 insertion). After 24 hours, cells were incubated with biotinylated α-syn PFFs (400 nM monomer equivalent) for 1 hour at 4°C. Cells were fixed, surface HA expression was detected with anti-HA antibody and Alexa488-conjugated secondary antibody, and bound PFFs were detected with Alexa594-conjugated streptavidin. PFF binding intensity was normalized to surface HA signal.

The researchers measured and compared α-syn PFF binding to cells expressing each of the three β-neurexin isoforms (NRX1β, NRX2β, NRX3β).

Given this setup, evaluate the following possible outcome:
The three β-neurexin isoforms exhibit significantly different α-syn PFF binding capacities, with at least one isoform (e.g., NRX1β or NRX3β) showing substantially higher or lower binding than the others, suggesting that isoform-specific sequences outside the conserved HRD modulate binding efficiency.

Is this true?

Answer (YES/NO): YES